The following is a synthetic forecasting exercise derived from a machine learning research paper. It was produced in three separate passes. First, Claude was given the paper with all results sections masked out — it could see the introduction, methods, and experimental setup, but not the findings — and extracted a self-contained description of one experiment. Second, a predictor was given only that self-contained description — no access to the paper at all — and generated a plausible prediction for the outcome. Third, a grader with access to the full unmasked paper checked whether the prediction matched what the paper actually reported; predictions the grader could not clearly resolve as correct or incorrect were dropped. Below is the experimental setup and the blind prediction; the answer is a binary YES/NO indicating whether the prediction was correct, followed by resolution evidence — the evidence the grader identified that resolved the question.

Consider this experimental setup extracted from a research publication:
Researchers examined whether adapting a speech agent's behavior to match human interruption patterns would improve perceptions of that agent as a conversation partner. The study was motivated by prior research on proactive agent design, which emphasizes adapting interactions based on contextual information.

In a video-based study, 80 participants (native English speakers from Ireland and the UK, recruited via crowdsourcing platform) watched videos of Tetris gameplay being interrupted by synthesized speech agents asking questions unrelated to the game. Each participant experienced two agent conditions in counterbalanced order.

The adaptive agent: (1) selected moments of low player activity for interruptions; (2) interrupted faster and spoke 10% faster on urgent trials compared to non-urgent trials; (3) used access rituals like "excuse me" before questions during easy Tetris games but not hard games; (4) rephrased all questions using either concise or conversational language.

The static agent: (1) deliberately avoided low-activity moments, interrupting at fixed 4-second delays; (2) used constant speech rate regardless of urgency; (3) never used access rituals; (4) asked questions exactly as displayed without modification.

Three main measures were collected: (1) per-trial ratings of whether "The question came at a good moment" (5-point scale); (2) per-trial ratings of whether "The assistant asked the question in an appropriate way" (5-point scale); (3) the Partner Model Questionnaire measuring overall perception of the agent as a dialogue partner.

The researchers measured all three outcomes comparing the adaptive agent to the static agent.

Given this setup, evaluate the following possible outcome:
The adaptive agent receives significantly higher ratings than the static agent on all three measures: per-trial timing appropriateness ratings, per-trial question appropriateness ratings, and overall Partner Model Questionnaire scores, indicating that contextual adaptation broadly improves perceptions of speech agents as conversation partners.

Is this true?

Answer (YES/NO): NO